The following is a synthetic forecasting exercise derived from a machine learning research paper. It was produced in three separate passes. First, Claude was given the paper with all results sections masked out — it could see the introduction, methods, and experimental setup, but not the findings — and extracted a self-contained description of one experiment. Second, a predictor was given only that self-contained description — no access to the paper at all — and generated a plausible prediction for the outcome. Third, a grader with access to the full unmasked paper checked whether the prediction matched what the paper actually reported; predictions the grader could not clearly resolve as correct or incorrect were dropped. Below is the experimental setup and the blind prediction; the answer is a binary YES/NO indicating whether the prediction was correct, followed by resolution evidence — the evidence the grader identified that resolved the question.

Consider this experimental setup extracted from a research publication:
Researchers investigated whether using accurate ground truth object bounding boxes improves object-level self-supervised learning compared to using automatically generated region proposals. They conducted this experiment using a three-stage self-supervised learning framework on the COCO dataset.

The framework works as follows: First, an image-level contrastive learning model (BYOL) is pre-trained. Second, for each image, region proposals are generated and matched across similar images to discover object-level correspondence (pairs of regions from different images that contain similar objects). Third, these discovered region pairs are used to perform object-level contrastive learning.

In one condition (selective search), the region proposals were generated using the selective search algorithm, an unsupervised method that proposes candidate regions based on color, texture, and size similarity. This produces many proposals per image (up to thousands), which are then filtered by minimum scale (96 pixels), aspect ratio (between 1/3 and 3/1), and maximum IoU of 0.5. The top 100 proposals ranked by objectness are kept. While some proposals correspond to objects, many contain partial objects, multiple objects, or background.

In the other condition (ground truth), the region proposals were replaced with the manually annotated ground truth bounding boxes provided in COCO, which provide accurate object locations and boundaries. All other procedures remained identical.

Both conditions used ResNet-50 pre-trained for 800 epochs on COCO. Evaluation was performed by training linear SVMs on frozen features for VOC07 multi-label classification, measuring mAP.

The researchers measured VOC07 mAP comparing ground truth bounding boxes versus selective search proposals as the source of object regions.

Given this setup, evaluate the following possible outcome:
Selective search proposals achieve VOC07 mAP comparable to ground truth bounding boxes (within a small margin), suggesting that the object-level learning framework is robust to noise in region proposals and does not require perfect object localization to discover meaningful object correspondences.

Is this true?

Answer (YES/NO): NO